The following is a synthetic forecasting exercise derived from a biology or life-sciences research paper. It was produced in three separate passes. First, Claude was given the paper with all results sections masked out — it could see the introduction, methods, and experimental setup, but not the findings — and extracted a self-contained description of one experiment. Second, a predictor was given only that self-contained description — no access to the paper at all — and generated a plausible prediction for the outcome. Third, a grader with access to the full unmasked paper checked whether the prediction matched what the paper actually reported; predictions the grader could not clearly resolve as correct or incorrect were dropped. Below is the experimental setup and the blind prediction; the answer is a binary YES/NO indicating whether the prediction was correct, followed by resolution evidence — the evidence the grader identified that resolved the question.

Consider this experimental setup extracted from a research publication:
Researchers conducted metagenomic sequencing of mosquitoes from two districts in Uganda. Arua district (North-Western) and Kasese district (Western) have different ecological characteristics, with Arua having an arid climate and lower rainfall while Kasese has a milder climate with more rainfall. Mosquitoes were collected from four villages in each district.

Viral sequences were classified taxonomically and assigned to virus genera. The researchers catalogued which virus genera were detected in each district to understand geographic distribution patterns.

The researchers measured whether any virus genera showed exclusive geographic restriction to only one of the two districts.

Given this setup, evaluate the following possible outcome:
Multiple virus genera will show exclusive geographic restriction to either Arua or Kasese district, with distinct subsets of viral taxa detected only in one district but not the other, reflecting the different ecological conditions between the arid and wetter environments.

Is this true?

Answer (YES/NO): YES